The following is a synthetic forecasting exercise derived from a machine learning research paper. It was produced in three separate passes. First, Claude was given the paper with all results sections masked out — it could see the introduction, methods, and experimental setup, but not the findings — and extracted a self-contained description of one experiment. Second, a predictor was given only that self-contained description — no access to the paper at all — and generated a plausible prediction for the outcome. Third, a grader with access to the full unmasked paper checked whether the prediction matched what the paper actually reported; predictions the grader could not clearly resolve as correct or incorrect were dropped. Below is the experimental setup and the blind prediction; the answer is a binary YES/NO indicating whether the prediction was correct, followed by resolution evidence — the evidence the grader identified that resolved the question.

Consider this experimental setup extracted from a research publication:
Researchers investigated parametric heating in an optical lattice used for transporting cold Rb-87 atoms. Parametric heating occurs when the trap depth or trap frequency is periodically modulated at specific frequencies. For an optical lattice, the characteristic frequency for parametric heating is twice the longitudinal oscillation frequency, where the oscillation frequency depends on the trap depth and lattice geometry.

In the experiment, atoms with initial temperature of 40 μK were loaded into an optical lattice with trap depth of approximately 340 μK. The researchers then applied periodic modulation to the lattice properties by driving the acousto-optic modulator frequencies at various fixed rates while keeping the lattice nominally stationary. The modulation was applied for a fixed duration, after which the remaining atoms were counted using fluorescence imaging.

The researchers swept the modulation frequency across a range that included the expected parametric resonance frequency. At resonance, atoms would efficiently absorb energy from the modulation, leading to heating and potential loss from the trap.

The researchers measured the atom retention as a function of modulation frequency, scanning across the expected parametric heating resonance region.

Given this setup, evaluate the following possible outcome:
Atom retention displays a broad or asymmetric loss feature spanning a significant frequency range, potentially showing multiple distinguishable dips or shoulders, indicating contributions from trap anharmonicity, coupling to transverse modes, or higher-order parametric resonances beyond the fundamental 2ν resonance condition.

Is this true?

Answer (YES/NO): YES